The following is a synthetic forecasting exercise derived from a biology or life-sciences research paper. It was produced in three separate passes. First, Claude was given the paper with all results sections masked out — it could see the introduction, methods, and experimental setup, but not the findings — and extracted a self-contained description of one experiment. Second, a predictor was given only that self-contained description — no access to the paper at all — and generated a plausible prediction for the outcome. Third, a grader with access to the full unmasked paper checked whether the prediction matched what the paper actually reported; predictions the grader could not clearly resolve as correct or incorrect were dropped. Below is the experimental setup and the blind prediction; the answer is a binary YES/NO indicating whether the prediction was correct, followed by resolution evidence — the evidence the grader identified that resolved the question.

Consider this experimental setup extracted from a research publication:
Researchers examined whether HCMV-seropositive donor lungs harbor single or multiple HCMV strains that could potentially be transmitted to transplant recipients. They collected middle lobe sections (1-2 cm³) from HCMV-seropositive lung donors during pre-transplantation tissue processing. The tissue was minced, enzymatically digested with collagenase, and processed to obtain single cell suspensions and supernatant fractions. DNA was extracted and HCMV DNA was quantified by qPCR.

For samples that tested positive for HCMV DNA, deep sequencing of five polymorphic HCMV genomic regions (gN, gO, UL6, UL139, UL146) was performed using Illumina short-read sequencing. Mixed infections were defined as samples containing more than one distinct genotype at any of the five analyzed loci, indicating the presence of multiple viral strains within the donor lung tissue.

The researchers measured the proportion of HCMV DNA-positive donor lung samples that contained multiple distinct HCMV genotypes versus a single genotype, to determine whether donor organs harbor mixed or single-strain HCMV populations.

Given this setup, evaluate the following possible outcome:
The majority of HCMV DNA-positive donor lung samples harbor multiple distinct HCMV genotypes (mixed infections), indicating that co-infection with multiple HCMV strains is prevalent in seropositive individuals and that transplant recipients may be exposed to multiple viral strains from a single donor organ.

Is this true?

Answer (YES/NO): YES